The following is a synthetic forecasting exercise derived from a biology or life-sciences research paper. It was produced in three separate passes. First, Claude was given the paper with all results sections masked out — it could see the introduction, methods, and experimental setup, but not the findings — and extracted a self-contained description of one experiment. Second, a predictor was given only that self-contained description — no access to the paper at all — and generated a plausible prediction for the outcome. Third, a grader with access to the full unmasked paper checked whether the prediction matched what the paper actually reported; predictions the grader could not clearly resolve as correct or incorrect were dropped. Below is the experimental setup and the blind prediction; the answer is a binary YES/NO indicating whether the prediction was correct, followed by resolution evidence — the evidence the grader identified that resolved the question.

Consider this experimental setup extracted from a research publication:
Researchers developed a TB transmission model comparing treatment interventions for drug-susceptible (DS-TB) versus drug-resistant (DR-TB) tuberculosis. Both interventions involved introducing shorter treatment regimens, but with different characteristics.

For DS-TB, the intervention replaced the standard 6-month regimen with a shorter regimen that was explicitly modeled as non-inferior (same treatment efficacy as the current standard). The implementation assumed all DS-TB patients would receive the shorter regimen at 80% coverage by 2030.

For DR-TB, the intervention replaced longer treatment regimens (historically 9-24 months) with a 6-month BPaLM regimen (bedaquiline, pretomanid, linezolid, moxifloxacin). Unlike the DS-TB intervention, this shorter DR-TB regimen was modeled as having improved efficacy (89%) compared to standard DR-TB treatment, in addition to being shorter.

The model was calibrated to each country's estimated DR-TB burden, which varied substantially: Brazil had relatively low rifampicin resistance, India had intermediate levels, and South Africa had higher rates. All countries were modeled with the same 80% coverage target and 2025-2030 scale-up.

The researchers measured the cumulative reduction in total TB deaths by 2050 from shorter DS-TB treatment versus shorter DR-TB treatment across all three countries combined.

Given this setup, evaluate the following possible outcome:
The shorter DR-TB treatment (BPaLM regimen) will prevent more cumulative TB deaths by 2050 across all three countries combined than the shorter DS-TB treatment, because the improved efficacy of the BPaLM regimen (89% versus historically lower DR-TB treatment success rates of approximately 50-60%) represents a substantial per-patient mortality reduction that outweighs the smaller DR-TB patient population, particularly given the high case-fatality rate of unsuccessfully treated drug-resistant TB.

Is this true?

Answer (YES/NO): YES